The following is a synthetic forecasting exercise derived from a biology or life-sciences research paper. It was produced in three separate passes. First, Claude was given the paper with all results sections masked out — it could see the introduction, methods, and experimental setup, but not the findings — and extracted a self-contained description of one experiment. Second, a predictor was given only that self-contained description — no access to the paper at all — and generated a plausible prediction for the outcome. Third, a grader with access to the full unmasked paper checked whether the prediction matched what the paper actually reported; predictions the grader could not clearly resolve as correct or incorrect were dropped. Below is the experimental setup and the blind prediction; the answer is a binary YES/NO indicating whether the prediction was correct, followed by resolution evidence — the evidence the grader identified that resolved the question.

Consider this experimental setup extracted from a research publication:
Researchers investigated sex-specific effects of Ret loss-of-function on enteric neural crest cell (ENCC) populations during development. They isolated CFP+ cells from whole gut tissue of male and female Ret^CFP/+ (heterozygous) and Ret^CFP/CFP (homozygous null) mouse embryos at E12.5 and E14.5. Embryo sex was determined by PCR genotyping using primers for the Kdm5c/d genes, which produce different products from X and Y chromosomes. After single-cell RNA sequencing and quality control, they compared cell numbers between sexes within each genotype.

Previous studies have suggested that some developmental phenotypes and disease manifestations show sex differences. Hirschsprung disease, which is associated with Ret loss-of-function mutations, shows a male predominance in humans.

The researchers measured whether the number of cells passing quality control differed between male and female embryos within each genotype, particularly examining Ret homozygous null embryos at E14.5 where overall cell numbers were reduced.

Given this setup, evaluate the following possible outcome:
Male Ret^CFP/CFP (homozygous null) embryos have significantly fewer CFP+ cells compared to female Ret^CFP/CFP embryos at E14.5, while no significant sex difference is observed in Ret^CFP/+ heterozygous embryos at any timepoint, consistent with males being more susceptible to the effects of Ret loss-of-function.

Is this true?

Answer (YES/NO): YES